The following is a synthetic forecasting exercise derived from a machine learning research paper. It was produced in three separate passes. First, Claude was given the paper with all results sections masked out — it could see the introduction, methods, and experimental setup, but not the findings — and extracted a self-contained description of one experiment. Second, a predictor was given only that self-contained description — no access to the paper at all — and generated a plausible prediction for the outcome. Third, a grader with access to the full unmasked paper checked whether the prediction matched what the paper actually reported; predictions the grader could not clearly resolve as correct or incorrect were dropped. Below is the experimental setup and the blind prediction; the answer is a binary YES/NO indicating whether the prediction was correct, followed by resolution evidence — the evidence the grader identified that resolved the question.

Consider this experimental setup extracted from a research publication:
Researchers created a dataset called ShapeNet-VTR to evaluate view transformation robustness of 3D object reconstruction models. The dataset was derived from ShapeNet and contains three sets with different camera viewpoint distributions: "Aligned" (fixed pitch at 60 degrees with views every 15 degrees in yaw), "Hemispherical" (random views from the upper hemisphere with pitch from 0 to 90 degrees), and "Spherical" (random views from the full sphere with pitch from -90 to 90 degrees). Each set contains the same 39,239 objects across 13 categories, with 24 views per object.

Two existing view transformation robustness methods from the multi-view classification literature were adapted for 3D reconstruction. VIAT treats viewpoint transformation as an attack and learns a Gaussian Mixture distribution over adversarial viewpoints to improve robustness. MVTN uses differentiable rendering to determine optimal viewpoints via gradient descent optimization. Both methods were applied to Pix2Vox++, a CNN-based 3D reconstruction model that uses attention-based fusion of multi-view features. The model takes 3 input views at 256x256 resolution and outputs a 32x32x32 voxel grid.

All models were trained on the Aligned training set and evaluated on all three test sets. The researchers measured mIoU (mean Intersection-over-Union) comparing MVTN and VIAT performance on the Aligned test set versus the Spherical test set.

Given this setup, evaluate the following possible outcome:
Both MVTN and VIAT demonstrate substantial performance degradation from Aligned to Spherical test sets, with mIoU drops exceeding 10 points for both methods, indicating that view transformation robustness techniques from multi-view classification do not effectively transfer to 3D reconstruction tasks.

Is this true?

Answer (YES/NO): YES